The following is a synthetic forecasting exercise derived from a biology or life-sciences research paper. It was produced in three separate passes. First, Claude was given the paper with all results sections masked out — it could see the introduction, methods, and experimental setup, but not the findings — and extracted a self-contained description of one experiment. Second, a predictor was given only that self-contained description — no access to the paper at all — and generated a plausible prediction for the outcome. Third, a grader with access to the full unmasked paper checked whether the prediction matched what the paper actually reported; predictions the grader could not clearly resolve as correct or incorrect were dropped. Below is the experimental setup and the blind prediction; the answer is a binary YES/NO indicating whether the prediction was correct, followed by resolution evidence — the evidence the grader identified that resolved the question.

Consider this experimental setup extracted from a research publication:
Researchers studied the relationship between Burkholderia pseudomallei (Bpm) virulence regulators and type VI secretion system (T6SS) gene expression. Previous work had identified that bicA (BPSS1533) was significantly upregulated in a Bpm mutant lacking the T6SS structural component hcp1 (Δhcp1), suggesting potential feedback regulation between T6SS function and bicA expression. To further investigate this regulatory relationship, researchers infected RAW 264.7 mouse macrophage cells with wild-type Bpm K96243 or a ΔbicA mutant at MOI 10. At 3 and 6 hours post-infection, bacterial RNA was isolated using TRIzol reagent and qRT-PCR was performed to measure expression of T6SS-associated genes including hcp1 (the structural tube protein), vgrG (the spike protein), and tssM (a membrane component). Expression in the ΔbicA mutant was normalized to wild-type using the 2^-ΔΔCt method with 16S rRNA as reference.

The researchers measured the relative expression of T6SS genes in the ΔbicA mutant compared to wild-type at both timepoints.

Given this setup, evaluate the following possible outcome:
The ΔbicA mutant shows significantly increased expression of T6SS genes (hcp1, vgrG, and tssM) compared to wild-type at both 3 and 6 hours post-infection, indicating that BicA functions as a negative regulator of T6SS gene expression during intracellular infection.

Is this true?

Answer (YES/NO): NO